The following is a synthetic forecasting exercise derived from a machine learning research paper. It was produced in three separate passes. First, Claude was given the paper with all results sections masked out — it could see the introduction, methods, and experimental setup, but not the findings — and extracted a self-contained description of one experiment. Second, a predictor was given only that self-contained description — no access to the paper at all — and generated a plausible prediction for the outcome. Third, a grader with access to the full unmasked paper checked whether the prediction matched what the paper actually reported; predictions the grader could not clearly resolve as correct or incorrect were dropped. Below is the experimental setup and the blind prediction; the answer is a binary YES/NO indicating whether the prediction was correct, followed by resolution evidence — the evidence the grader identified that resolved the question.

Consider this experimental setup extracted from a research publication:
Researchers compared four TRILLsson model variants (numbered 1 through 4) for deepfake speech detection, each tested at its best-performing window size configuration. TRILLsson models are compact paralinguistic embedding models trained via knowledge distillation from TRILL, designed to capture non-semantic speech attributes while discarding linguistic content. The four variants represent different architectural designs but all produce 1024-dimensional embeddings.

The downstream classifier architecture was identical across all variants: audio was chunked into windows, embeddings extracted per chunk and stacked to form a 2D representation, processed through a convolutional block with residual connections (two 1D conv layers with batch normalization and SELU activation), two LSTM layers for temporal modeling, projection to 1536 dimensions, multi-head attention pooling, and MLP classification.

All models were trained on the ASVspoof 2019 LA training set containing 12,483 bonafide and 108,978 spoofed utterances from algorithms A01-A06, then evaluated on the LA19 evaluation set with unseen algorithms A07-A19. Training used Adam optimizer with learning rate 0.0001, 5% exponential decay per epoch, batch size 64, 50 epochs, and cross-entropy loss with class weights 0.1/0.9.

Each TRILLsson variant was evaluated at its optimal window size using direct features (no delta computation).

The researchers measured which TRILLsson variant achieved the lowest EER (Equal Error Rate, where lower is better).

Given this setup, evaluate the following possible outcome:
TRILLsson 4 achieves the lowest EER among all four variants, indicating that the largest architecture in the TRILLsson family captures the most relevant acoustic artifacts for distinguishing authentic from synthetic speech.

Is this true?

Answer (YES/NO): NO